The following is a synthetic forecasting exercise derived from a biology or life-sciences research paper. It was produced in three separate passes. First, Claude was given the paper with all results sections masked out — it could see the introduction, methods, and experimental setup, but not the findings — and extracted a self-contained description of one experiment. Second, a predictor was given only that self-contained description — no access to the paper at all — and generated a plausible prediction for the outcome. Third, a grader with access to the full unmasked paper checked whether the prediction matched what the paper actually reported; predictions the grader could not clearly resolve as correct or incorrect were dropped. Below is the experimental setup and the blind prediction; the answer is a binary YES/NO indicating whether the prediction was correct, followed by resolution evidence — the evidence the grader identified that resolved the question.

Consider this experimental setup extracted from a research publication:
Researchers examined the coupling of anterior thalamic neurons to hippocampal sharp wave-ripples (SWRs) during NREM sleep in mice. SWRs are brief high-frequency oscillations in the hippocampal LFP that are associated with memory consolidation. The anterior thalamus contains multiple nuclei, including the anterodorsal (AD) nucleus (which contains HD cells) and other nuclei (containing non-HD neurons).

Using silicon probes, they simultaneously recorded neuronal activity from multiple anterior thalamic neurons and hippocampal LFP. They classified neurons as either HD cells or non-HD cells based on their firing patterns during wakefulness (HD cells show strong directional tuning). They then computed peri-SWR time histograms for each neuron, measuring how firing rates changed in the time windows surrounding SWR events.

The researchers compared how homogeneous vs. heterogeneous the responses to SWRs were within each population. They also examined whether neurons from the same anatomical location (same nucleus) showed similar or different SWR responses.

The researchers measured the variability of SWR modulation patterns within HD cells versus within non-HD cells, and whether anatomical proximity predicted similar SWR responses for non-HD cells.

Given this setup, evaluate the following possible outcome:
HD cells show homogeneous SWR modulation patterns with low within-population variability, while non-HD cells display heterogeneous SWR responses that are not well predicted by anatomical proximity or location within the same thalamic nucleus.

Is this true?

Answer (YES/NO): YES